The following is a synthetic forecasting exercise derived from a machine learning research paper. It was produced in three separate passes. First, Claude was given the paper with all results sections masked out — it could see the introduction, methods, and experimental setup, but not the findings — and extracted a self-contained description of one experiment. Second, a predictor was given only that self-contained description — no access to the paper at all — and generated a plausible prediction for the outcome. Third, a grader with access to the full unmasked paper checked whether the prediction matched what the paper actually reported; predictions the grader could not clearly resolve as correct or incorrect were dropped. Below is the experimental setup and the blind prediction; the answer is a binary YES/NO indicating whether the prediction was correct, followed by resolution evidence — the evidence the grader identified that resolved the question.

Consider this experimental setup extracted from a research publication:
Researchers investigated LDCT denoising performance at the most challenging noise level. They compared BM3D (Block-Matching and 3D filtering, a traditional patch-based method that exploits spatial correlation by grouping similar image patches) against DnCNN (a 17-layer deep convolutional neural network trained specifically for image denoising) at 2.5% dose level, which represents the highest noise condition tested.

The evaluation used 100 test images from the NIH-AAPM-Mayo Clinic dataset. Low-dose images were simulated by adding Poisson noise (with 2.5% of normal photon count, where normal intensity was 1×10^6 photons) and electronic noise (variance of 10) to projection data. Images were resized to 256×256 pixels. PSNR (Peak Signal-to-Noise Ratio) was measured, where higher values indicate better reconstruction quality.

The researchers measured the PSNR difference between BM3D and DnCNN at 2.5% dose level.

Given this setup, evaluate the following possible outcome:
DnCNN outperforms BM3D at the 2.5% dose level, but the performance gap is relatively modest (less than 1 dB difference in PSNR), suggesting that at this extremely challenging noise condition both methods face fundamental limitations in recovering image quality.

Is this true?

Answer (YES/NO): NO